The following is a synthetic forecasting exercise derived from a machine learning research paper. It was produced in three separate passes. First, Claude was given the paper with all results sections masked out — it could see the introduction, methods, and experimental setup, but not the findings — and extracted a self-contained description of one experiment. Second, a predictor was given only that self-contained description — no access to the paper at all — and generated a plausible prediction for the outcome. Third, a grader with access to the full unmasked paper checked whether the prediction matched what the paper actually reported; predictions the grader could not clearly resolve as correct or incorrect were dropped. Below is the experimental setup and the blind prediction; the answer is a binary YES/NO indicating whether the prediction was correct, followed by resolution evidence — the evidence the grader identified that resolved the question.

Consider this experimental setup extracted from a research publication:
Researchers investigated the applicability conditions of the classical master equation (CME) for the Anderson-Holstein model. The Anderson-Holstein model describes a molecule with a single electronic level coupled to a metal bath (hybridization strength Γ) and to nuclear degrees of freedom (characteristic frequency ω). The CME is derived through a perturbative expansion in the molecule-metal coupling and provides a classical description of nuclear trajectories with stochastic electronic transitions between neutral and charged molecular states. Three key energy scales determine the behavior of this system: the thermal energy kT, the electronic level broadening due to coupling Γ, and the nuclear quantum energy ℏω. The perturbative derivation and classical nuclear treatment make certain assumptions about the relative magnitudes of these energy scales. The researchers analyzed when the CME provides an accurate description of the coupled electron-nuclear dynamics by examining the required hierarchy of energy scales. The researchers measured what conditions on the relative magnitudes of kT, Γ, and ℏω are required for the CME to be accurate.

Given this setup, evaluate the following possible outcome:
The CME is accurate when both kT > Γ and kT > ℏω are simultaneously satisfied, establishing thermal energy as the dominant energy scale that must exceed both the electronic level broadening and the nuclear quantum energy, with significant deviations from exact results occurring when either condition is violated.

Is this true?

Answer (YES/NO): YES